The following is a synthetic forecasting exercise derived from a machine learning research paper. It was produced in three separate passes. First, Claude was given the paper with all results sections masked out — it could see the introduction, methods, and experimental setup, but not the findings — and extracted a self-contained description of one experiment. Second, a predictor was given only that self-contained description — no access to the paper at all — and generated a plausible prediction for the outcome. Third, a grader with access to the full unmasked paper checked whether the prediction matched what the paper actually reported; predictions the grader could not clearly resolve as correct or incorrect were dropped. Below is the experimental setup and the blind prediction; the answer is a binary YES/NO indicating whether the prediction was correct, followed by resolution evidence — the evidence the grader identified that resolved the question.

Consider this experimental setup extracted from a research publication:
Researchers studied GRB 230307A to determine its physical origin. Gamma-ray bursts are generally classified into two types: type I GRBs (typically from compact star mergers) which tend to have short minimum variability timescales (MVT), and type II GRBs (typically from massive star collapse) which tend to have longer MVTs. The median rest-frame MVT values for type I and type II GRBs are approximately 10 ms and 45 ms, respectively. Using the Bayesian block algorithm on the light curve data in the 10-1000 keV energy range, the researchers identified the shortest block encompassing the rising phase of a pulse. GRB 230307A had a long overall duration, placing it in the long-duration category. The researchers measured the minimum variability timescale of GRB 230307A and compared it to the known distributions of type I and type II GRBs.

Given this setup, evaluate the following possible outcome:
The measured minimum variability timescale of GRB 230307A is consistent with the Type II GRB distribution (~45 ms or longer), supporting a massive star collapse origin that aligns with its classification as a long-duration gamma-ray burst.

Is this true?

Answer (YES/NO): NO